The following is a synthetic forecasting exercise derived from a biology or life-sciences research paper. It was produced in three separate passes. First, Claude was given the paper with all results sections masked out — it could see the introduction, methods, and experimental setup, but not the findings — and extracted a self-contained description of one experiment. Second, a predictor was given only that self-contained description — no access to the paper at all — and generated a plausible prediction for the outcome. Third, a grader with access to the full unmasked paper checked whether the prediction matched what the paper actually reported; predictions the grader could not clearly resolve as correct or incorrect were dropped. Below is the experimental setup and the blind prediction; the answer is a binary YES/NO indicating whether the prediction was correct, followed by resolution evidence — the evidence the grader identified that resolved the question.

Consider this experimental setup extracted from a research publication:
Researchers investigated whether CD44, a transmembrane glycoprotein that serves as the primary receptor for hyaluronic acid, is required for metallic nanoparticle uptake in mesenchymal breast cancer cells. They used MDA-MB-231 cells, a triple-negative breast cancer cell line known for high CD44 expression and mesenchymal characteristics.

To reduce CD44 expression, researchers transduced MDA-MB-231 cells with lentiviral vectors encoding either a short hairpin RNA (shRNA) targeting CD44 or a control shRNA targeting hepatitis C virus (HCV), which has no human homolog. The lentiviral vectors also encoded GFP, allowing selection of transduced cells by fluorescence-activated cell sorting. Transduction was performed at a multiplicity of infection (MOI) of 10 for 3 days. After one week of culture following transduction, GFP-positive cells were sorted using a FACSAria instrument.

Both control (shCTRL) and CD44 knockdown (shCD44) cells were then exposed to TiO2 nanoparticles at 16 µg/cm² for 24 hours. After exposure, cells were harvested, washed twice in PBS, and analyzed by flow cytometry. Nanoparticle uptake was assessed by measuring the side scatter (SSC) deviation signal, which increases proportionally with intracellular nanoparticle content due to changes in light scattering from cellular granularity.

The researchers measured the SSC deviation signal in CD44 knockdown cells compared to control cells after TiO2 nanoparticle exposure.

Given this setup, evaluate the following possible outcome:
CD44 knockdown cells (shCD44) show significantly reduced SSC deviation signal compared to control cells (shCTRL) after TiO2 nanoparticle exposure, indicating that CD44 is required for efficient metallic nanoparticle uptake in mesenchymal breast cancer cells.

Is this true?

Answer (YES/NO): YES